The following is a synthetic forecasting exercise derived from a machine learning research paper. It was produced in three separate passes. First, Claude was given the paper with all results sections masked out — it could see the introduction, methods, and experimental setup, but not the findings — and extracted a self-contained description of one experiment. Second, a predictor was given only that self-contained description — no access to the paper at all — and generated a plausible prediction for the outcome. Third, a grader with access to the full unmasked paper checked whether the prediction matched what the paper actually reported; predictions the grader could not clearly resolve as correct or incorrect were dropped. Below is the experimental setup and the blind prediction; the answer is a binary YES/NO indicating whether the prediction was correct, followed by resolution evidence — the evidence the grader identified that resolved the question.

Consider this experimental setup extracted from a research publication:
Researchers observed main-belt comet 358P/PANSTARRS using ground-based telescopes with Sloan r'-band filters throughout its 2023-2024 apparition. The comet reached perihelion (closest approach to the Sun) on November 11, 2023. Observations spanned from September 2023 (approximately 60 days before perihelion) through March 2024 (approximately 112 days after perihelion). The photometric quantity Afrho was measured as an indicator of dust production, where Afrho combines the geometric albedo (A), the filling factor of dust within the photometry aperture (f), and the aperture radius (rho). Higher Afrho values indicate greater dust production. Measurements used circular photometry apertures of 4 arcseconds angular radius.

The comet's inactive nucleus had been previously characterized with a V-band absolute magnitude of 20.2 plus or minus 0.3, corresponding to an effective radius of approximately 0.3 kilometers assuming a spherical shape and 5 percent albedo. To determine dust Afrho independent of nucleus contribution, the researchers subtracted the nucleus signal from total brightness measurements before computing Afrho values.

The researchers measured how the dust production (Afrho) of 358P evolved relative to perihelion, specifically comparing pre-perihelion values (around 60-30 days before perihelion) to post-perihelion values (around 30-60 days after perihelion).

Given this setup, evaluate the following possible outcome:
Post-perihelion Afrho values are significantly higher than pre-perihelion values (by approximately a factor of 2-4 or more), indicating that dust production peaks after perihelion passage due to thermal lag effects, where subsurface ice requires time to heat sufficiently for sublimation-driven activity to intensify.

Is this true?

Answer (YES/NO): YES